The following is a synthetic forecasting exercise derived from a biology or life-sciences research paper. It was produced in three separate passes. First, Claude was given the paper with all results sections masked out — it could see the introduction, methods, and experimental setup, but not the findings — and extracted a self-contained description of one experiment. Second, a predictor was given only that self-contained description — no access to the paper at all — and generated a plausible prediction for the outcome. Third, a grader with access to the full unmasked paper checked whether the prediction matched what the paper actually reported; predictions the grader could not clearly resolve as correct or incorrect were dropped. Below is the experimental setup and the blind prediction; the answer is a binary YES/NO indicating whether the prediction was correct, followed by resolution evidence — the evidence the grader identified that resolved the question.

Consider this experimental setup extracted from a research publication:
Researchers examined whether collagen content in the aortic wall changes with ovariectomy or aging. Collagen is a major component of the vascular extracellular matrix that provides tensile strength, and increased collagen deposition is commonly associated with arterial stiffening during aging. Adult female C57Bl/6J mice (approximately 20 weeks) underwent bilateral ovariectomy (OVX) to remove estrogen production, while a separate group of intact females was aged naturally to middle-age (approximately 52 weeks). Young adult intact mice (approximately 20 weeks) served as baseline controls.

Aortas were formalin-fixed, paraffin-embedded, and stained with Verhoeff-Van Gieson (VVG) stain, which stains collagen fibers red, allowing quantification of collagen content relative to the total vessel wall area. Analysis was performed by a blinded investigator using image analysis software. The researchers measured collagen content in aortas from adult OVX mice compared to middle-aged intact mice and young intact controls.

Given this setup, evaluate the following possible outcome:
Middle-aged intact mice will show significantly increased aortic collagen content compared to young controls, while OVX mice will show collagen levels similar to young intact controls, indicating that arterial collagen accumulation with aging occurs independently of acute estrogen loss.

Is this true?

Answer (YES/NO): YES